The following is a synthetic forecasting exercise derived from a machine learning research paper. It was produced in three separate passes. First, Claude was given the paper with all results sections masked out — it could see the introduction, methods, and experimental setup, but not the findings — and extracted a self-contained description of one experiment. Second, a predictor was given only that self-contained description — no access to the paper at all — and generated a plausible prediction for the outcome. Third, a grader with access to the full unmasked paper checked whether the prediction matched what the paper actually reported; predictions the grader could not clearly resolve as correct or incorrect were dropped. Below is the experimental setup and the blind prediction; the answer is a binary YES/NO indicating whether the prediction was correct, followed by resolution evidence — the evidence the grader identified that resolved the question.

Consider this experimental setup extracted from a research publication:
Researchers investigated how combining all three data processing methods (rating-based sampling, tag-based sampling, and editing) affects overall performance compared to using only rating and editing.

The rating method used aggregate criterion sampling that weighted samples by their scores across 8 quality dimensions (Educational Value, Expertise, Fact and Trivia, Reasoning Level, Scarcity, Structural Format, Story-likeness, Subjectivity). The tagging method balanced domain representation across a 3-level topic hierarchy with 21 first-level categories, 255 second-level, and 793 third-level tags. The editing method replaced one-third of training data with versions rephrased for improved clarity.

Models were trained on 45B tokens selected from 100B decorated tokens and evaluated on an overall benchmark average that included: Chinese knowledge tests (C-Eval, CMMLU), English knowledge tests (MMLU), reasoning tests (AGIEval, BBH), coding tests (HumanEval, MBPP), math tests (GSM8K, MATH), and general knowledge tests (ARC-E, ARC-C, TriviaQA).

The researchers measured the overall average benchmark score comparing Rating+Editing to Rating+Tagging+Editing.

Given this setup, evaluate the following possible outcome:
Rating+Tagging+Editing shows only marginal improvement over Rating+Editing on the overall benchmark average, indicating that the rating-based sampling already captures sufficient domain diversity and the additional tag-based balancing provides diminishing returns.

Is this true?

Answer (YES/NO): NO